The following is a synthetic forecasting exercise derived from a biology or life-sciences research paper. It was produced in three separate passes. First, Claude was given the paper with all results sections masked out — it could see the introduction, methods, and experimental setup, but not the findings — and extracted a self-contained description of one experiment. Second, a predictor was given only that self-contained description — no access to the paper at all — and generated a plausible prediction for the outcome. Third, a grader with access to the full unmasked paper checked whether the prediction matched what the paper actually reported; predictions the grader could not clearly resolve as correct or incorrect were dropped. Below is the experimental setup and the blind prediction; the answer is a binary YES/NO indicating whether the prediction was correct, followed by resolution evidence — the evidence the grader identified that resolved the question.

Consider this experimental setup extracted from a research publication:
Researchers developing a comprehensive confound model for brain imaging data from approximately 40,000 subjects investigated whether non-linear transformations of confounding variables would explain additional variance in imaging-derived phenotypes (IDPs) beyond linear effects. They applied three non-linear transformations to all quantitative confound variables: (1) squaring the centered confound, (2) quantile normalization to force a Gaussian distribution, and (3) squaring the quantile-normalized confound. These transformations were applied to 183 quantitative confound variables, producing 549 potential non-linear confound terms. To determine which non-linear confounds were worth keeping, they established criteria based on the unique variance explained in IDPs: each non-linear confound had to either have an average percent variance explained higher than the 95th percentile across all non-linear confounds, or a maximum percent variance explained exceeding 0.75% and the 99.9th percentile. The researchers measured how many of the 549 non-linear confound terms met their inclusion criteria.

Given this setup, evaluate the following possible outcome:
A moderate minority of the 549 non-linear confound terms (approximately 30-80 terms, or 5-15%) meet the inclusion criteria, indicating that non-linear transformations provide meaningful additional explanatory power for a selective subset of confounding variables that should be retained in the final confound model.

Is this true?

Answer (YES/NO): NO